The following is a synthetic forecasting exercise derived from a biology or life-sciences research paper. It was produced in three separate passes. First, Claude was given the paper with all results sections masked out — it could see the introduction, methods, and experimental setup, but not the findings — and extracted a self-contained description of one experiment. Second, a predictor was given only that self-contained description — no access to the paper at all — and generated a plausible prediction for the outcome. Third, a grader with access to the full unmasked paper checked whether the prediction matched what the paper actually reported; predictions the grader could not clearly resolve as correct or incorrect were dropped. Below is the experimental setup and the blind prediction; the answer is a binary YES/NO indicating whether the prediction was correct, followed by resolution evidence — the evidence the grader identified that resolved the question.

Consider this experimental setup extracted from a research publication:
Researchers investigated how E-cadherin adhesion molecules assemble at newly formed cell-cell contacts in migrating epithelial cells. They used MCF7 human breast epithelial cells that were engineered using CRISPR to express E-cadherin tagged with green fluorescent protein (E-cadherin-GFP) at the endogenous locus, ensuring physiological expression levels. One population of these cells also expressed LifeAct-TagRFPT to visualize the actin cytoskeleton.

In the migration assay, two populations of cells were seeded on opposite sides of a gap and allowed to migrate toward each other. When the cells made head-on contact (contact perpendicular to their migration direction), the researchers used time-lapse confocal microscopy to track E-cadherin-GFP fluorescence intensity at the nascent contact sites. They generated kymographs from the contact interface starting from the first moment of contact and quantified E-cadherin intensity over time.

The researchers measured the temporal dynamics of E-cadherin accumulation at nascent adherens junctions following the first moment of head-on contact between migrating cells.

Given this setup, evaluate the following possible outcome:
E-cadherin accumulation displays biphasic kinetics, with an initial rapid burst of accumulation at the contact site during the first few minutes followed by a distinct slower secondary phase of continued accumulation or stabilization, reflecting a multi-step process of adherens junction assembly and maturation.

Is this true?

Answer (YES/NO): NO